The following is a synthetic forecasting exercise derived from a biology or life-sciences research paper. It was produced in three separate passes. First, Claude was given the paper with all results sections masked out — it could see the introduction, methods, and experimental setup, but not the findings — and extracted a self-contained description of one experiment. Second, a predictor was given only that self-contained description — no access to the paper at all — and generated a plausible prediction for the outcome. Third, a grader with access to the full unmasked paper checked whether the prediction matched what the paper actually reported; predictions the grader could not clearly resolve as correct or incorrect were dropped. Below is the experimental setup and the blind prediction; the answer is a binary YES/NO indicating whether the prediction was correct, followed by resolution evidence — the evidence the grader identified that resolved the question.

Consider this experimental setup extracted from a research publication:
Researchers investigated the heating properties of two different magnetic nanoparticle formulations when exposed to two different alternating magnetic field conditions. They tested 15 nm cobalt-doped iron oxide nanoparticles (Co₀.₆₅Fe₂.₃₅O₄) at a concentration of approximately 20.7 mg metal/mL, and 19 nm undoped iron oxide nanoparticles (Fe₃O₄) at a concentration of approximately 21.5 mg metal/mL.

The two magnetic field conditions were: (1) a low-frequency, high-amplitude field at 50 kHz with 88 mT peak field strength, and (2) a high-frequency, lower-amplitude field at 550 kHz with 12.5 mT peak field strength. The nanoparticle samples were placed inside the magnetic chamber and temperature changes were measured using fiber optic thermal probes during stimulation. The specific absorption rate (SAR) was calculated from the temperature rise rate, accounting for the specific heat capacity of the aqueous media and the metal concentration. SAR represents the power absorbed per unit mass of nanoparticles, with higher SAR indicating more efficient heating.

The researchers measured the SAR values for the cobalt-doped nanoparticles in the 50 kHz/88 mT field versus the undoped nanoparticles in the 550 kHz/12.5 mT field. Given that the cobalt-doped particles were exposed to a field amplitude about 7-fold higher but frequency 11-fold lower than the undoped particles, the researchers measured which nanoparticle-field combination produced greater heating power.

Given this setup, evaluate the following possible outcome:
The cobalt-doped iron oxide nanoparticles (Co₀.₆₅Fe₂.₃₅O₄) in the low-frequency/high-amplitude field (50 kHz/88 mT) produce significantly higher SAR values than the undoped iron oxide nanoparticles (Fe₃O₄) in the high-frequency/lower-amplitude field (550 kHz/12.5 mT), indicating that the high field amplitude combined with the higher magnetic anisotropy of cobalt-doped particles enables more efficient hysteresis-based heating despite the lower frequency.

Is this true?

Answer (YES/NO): YES